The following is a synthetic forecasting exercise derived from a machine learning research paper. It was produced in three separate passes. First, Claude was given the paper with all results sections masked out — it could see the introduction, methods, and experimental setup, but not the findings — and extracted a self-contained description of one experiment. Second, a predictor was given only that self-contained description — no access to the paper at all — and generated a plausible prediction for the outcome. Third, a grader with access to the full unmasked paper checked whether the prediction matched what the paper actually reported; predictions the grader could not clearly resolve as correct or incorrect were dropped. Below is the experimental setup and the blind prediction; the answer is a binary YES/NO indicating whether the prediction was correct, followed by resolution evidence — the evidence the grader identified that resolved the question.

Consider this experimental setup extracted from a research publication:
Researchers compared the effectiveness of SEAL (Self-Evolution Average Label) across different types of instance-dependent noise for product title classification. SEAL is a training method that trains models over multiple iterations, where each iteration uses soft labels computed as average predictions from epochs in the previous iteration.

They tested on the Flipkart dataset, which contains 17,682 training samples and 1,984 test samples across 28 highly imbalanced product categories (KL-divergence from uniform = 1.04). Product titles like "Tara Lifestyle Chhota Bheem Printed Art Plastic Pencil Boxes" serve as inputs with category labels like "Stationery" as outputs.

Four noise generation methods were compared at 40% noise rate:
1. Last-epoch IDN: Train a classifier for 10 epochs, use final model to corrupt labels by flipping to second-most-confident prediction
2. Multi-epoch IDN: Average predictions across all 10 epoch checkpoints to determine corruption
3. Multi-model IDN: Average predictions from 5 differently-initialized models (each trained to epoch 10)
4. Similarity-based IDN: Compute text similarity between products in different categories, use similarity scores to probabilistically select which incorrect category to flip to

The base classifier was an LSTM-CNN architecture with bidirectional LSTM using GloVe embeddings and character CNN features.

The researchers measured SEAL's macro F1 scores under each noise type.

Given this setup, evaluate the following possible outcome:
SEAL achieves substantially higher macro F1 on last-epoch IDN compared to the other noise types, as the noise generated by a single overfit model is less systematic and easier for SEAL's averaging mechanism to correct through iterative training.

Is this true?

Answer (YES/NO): YES